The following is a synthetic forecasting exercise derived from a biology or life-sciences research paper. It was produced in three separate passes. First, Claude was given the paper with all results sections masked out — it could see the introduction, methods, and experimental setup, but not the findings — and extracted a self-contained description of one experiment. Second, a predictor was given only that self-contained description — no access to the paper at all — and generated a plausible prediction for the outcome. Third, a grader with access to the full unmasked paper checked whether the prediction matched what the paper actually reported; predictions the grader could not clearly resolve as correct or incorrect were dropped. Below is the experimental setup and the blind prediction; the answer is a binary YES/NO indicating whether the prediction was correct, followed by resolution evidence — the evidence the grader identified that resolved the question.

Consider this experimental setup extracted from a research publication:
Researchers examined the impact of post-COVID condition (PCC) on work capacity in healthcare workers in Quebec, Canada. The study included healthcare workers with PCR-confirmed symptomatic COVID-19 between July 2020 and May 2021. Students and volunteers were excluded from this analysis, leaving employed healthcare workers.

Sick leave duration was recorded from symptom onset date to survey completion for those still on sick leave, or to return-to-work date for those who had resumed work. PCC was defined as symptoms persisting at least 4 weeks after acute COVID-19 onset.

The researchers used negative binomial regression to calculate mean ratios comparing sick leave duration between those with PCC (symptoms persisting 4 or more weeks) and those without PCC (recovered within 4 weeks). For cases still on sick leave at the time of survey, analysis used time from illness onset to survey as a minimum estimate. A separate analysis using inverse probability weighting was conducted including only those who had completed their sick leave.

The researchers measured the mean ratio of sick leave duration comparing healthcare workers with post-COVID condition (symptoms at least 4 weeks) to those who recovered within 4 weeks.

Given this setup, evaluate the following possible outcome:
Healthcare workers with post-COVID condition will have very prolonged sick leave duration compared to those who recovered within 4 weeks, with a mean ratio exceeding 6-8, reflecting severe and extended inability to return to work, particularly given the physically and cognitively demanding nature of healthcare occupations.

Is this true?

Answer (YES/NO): NO